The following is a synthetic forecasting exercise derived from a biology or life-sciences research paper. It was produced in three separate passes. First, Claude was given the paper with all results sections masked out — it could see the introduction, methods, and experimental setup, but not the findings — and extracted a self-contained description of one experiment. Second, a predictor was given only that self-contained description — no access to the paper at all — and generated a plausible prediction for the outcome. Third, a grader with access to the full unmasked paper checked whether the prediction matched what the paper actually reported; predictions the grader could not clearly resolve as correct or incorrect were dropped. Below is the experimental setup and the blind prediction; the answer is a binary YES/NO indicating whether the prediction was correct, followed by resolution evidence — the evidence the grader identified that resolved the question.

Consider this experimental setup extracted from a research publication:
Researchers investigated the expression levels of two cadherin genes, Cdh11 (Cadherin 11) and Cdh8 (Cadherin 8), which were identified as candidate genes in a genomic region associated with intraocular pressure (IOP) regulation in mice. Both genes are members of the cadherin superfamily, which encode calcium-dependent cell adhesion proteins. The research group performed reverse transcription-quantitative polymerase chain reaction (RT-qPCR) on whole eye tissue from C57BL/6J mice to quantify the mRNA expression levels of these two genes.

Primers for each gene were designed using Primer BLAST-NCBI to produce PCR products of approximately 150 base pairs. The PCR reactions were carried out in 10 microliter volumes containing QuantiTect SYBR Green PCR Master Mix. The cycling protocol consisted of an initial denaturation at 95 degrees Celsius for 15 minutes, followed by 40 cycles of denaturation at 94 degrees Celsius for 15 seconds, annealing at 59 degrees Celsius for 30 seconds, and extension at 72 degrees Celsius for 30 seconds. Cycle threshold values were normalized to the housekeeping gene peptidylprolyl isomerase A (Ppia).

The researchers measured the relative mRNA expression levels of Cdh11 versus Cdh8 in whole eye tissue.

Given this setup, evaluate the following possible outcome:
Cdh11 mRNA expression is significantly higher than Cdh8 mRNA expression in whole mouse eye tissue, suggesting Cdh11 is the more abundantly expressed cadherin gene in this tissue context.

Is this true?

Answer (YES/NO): YES